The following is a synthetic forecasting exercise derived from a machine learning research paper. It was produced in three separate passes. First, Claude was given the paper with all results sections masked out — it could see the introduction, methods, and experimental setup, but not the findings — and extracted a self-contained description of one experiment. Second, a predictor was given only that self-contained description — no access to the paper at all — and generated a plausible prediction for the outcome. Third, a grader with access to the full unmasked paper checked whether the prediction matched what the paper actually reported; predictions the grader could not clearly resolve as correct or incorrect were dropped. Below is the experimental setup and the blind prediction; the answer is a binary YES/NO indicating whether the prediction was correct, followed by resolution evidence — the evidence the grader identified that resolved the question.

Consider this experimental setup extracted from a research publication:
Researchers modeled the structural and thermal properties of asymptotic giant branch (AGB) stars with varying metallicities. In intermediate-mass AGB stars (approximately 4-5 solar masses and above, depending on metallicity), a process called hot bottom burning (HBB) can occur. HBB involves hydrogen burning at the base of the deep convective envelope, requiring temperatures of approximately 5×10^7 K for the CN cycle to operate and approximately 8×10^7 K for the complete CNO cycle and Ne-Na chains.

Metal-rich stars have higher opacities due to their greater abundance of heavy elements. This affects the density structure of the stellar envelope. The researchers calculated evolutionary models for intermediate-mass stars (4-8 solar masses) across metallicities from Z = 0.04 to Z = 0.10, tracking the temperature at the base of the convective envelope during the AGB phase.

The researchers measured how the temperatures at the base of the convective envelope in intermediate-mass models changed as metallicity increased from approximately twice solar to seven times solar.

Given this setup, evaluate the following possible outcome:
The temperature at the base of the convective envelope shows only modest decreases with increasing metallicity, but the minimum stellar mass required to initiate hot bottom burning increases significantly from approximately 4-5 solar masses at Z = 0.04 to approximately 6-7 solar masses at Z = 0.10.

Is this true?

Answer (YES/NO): NO